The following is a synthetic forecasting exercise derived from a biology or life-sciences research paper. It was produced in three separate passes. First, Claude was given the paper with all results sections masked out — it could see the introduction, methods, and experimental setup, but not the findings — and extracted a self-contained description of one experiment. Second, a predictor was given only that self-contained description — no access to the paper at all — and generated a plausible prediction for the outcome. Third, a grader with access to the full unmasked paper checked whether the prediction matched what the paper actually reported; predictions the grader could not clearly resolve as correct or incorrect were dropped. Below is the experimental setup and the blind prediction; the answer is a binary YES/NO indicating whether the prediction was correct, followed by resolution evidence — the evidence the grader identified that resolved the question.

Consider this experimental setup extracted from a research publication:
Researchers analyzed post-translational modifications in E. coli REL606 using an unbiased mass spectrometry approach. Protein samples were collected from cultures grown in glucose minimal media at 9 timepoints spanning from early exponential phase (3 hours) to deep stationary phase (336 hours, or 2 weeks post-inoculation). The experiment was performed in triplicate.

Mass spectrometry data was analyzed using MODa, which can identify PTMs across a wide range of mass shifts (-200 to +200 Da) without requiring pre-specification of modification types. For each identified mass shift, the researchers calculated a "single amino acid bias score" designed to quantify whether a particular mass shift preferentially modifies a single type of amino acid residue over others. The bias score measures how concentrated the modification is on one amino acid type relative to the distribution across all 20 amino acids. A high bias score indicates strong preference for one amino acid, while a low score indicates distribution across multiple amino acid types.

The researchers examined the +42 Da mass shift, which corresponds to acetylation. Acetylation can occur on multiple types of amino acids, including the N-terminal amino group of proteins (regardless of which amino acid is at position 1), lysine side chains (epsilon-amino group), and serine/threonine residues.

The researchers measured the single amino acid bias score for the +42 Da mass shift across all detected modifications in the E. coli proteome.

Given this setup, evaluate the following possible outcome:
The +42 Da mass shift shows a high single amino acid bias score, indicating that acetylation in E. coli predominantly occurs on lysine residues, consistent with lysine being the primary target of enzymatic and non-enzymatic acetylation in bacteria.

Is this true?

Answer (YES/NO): NO